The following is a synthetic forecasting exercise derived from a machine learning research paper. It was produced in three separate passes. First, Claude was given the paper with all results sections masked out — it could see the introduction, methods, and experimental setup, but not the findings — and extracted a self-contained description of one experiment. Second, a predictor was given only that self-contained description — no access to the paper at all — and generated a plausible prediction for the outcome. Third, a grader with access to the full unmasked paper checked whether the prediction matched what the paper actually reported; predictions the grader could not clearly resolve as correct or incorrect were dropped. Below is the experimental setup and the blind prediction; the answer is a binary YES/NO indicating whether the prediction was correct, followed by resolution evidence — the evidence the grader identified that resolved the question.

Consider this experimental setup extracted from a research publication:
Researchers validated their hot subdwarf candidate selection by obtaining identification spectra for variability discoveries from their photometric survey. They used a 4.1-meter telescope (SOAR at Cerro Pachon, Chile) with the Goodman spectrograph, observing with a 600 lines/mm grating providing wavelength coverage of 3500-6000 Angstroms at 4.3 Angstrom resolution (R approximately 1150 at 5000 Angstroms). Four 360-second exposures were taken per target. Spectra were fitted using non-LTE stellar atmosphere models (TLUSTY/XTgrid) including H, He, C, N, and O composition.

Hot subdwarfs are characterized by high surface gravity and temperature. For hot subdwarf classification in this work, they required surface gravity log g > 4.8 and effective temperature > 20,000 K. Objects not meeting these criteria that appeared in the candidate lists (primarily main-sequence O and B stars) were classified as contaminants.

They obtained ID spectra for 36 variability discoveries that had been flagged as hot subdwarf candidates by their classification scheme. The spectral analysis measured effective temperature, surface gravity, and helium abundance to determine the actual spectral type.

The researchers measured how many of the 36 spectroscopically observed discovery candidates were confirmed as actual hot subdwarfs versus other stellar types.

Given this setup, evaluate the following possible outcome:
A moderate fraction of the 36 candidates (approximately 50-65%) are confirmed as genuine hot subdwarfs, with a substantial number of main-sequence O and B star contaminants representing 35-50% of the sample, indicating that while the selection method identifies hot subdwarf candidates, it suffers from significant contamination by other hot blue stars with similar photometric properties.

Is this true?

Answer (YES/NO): NO